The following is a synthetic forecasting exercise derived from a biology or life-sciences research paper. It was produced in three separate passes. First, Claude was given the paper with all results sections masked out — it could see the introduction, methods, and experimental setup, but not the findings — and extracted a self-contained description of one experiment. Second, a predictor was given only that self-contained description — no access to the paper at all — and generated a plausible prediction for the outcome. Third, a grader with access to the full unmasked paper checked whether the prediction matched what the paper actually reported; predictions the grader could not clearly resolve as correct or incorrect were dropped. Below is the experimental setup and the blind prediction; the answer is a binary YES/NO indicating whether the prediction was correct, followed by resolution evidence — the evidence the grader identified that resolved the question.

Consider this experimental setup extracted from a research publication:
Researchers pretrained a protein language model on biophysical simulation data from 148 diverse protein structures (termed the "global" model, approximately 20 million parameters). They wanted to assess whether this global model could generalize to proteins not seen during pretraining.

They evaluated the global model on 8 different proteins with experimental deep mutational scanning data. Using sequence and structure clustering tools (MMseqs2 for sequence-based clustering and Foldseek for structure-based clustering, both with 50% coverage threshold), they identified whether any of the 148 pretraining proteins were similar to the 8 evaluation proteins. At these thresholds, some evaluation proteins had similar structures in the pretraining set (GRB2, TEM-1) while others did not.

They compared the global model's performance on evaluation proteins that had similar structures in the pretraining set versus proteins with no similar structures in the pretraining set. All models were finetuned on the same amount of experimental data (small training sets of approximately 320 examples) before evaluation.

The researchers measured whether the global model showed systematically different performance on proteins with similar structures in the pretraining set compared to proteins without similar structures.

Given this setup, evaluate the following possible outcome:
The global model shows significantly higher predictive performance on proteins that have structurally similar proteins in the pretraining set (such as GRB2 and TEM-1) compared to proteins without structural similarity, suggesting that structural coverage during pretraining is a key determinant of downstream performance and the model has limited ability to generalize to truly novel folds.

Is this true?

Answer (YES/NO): NO